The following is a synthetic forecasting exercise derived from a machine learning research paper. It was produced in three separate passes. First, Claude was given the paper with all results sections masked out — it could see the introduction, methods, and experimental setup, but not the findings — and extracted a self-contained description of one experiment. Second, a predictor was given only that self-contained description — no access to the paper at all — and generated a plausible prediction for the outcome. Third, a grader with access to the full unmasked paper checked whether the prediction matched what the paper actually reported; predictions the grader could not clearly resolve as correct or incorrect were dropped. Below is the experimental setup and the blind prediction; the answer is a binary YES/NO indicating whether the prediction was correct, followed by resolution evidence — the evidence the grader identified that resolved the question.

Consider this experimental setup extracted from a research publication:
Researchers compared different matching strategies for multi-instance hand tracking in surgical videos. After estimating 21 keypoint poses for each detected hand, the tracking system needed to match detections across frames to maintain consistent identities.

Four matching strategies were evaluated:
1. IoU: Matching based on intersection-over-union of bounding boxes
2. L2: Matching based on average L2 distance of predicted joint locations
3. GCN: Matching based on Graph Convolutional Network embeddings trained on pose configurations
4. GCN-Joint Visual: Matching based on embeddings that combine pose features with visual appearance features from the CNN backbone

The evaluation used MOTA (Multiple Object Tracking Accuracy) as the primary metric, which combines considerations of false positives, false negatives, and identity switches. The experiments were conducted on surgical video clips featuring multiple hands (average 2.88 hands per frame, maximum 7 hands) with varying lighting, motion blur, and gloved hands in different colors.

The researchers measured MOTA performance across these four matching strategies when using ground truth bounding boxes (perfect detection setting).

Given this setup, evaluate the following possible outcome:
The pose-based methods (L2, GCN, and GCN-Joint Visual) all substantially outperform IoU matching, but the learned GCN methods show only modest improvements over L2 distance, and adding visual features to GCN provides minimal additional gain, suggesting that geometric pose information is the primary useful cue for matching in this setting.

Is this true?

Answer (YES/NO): NO